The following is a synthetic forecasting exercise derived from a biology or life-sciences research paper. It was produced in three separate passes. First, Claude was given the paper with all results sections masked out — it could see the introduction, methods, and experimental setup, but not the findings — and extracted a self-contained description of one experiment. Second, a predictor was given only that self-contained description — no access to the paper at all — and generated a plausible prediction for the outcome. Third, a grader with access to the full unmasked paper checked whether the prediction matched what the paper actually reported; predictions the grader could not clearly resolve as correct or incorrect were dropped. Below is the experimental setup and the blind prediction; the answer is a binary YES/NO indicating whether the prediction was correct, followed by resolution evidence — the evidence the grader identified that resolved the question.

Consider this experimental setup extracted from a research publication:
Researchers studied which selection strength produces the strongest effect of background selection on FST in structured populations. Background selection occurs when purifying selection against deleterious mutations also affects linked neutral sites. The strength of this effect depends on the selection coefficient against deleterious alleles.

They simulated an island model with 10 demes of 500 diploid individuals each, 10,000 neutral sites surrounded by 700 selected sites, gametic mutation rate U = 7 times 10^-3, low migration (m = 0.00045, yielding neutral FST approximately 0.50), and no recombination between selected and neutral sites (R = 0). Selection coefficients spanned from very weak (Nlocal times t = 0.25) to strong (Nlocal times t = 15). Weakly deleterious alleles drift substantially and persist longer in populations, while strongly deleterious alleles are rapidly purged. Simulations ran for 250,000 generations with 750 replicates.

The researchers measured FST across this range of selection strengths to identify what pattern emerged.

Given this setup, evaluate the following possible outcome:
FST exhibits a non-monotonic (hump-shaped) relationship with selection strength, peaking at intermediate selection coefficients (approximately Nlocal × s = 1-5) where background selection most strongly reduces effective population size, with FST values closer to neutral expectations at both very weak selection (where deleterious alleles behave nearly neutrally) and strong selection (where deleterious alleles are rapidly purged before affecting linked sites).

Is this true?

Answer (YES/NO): YES